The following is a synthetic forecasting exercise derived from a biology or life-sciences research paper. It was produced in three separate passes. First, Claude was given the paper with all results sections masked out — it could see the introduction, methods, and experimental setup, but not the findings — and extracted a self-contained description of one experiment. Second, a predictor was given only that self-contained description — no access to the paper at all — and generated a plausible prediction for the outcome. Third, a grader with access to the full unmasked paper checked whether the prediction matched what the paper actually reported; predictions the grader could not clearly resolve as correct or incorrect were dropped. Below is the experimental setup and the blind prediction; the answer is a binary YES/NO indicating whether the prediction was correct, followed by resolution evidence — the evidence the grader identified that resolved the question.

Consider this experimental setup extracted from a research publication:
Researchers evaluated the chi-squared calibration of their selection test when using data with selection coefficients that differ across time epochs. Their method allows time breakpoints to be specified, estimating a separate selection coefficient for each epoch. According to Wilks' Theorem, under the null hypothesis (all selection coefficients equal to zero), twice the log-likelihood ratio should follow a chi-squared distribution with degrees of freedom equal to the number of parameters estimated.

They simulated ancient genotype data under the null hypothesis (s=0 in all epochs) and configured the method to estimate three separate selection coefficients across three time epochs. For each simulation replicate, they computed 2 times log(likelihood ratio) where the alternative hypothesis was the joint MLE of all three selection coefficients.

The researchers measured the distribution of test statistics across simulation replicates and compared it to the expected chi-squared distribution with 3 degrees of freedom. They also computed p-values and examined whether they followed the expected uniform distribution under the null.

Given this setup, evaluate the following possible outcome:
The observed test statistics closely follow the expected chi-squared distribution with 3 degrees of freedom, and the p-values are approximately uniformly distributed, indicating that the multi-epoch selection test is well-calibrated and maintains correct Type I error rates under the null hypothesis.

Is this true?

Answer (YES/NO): YES